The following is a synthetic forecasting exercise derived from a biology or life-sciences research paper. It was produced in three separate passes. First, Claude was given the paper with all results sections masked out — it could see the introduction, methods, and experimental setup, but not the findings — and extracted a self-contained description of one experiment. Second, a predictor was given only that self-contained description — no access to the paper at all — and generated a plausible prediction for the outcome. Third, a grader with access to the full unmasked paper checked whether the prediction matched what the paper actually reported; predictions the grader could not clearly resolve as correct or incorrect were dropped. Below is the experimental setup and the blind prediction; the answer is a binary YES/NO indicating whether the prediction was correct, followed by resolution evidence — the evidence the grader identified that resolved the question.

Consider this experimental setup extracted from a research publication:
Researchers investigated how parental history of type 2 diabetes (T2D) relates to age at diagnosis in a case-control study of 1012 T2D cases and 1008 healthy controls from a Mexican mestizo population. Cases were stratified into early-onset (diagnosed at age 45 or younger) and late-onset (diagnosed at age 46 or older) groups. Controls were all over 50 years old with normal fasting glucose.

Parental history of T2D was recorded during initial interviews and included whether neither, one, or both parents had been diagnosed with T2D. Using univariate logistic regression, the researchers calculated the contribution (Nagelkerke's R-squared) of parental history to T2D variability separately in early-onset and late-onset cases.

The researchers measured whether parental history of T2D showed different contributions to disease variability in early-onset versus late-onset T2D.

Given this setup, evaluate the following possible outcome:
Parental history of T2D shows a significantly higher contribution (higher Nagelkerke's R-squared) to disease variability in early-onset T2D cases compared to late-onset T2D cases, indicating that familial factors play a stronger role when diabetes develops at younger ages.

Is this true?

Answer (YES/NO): YES